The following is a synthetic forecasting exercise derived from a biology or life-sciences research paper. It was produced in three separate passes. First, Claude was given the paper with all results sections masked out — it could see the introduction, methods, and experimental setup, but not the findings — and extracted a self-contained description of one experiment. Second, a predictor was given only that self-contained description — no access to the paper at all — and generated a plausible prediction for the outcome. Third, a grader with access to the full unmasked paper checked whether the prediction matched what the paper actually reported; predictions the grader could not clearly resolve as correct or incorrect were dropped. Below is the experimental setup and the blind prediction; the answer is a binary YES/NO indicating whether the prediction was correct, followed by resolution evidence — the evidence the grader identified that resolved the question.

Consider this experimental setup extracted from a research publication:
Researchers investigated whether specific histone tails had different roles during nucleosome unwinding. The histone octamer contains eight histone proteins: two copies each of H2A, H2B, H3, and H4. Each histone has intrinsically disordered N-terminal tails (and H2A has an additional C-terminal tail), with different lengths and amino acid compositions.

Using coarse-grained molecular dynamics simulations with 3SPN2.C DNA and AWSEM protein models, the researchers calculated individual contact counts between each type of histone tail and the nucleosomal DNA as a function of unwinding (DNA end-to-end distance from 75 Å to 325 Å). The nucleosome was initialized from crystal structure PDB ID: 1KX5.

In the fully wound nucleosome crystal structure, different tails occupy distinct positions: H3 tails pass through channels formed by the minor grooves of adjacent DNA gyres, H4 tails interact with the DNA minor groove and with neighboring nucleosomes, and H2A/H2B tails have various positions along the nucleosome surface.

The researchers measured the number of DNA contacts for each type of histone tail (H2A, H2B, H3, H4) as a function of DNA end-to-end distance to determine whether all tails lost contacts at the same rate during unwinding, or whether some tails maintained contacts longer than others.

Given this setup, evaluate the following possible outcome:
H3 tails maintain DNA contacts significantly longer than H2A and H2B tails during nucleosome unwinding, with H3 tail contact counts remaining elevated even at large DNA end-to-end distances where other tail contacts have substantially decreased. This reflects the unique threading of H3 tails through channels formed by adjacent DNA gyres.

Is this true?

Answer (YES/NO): NO